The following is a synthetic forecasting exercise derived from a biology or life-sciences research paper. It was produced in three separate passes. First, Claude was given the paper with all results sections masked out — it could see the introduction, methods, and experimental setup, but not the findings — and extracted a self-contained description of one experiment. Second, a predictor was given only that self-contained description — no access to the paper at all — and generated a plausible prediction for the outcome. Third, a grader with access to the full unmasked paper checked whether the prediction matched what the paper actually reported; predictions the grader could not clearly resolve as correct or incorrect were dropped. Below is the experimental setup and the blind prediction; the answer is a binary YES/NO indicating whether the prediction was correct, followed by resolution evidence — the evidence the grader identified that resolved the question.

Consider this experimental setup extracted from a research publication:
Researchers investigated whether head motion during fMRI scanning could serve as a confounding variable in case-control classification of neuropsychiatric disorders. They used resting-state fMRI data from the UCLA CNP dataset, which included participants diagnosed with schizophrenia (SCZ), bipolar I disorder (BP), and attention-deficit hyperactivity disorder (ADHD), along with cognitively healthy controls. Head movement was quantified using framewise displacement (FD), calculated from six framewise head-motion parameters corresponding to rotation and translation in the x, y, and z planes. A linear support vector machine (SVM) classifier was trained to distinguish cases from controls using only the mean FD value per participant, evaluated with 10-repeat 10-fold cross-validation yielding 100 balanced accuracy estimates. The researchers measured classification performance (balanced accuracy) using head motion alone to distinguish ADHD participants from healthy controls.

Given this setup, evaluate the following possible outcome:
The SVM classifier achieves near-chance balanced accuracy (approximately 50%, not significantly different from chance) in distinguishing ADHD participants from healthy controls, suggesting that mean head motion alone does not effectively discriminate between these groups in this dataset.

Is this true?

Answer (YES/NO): NO